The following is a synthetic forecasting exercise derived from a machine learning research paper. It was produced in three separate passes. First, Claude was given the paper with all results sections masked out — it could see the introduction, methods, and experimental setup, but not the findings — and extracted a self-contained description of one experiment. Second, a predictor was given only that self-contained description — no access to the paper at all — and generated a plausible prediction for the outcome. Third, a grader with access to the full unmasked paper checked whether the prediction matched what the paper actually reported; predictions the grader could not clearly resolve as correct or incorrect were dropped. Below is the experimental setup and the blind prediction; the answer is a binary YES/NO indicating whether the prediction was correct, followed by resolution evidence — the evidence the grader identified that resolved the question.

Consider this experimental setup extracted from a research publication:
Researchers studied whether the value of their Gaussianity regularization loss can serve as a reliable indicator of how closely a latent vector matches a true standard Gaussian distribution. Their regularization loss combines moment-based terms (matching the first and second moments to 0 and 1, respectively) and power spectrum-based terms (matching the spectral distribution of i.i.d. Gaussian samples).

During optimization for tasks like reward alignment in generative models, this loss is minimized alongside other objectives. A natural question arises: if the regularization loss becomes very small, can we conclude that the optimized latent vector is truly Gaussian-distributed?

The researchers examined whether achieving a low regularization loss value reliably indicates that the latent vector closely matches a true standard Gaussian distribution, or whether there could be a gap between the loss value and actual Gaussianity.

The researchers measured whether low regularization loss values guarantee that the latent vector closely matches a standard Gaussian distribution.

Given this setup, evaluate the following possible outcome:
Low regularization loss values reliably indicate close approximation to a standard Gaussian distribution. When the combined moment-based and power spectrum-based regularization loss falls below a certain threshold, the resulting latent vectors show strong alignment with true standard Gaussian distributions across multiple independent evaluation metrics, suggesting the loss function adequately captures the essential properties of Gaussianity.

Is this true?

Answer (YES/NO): NO